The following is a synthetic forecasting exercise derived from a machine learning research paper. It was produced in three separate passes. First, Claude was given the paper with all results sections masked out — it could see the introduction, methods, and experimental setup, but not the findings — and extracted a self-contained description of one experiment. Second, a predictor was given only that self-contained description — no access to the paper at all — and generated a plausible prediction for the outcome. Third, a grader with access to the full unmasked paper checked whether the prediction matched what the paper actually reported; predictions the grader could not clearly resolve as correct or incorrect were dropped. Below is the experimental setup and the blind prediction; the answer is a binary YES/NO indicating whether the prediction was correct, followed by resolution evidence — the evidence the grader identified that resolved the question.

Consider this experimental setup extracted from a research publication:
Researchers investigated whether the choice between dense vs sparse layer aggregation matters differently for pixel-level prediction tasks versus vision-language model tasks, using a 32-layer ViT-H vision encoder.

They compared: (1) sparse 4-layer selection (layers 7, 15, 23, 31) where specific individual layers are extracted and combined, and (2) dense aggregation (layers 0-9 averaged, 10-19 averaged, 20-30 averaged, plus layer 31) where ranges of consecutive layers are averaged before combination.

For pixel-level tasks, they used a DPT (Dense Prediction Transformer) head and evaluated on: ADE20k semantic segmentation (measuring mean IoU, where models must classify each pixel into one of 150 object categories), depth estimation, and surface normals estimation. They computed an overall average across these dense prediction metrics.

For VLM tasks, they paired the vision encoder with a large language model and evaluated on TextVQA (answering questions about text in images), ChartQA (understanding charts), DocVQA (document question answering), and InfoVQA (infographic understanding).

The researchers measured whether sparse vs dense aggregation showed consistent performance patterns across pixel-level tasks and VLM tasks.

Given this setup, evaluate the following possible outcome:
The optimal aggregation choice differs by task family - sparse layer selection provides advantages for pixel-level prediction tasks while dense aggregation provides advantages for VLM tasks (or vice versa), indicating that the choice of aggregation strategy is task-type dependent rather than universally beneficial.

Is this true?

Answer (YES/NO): NO